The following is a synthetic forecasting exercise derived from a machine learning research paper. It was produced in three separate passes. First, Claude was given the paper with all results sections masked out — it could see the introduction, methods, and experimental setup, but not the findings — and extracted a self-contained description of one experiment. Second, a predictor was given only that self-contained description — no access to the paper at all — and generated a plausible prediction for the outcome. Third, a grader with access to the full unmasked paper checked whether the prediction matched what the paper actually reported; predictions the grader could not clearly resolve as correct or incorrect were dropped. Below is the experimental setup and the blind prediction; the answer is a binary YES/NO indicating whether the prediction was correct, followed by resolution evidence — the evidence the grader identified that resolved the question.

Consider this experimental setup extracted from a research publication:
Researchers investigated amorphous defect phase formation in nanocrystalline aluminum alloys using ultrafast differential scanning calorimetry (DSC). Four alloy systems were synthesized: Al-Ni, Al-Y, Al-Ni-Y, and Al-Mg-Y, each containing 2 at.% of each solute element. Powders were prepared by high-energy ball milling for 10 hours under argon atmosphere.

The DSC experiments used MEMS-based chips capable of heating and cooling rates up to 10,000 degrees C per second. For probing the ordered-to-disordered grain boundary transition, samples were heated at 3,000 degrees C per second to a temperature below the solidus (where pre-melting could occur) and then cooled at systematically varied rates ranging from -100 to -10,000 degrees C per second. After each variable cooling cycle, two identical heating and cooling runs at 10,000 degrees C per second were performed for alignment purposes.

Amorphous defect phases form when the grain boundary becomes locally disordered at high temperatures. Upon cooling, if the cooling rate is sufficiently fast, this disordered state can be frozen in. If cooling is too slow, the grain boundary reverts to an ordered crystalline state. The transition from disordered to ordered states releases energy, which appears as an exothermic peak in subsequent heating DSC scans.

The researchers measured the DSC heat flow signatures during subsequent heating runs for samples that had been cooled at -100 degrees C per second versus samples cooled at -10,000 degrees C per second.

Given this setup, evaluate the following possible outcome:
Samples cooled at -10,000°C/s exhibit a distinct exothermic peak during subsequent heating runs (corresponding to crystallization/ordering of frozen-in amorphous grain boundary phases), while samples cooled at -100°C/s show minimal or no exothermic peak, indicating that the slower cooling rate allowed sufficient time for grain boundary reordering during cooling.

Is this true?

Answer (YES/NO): NO